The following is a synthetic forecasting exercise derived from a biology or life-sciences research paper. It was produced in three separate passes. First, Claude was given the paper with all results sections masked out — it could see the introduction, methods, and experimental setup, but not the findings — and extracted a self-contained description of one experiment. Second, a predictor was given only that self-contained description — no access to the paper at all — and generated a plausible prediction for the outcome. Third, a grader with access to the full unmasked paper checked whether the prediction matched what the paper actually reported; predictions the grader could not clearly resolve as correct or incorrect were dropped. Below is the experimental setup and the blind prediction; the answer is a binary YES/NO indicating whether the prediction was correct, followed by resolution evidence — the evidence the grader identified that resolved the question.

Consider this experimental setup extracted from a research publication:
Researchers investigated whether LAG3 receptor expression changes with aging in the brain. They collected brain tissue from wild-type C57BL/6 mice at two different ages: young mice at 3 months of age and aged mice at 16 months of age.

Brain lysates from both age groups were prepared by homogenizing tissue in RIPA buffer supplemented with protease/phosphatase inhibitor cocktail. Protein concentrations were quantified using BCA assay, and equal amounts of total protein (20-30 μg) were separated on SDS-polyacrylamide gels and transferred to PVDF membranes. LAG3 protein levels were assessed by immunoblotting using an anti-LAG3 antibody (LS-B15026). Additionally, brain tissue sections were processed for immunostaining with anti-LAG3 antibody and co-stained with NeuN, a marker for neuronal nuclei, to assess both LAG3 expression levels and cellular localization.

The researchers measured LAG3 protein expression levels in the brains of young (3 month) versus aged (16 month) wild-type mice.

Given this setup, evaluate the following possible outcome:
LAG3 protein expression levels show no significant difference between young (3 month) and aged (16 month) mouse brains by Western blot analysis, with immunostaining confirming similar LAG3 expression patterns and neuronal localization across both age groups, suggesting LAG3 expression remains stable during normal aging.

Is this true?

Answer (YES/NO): NO